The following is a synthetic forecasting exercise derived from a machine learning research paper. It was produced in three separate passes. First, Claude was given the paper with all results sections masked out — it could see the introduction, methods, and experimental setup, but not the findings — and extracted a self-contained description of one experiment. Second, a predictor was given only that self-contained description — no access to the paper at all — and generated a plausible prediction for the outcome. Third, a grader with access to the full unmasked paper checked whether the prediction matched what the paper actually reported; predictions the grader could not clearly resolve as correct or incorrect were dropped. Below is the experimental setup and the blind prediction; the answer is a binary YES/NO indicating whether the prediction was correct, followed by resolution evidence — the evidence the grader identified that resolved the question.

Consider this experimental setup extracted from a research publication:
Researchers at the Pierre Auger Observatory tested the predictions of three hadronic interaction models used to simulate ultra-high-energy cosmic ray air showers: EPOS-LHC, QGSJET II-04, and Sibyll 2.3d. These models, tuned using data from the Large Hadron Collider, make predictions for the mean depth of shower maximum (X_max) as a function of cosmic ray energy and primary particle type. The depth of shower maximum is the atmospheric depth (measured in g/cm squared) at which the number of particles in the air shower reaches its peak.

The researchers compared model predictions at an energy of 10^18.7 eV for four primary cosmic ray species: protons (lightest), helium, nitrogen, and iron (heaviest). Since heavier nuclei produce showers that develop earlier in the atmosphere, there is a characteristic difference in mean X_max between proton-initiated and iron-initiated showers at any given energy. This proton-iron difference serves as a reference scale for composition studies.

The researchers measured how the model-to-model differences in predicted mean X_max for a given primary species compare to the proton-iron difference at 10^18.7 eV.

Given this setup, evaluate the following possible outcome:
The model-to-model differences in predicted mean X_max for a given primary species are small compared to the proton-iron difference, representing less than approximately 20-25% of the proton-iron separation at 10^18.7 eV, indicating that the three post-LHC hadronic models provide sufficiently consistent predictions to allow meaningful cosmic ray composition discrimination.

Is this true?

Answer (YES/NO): NO